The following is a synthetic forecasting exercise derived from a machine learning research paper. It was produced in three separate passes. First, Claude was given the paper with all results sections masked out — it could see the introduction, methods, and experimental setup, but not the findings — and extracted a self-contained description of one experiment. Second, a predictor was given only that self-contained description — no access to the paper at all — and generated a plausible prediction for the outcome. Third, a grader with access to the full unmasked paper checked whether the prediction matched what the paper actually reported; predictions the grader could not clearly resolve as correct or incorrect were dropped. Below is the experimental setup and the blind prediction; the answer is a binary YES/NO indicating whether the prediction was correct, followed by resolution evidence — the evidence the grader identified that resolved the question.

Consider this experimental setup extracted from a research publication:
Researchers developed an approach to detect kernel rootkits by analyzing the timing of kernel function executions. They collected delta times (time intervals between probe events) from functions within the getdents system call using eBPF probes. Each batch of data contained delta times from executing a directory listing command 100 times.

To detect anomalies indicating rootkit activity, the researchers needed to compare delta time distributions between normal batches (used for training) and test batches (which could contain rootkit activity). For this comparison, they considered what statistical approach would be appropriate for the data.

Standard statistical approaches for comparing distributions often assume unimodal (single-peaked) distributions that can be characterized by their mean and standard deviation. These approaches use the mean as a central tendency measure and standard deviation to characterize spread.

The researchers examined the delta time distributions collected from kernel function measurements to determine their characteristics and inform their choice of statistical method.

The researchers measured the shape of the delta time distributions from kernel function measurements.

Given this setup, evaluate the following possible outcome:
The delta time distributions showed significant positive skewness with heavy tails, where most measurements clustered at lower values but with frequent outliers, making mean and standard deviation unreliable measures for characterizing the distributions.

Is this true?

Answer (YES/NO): NO